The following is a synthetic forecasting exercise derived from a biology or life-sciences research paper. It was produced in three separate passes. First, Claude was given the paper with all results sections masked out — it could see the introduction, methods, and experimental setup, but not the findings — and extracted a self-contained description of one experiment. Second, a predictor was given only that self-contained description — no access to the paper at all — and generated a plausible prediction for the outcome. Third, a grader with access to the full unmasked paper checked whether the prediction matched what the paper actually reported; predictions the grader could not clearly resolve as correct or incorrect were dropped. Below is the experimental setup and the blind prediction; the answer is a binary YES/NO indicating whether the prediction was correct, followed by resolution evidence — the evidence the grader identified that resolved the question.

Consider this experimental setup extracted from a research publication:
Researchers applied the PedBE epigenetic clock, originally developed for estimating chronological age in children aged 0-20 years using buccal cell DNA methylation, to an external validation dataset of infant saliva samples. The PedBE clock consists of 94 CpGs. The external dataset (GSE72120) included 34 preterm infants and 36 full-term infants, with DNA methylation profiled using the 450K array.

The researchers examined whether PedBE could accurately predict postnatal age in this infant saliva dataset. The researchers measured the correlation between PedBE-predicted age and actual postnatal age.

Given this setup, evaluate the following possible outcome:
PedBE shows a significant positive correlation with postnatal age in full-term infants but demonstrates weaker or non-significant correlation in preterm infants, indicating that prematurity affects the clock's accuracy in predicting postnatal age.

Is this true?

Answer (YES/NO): NO